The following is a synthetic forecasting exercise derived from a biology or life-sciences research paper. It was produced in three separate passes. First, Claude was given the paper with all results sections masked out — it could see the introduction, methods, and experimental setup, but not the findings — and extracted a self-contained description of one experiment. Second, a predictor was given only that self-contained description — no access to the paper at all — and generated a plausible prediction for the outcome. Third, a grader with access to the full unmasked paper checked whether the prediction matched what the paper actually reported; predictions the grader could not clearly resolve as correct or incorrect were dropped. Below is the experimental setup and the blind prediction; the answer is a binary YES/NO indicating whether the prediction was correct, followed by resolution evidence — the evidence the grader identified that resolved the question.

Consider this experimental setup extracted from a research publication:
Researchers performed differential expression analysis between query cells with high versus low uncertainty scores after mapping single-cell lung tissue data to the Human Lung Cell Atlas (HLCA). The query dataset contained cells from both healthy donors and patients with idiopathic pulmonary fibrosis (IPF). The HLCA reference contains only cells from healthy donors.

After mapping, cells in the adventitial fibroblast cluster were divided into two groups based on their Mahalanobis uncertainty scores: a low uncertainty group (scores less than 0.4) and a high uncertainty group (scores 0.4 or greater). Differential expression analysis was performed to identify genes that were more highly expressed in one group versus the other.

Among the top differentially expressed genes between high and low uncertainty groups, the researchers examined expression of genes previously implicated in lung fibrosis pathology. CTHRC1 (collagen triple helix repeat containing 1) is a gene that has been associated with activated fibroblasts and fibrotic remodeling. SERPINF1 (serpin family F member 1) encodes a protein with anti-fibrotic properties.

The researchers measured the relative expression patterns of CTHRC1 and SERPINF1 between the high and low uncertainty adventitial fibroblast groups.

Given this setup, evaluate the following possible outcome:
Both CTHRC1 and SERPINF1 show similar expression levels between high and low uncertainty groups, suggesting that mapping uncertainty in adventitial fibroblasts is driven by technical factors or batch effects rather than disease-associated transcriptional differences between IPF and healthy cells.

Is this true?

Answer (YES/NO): NO